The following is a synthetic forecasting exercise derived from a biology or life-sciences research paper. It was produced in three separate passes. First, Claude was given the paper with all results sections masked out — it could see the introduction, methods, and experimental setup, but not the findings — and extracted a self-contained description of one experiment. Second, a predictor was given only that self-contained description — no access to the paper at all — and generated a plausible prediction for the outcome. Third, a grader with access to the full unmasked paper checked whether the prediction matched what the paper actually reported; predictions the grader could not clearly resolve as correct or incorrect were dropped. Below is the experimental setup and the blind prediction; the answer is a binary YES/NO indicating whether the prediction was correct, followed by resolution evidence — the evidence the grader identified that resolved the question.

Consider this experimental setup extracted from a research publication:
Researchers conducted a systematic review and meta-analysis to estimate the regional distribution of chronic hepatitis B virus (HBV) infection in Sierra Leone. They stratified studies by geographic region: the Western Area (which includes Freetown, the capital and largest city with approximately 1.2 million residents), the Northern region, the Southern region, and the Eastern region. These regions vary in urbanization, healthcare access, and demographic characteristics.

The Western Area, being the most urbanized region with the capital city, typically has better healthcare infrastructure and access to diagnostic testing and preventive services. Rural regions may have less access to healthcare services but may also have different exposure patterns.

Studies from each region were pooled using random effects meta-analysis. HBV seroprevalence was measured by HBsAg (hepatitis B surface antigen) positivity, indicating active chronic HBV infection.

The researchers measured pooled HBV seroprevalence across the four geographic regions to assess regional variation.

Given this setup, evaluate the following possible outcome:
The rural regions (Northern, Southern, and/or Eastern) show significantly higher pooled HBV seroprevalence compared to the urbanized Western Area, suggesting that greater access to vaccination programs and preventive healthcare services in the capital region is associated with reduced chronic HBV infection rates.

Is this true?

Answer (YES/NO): NO